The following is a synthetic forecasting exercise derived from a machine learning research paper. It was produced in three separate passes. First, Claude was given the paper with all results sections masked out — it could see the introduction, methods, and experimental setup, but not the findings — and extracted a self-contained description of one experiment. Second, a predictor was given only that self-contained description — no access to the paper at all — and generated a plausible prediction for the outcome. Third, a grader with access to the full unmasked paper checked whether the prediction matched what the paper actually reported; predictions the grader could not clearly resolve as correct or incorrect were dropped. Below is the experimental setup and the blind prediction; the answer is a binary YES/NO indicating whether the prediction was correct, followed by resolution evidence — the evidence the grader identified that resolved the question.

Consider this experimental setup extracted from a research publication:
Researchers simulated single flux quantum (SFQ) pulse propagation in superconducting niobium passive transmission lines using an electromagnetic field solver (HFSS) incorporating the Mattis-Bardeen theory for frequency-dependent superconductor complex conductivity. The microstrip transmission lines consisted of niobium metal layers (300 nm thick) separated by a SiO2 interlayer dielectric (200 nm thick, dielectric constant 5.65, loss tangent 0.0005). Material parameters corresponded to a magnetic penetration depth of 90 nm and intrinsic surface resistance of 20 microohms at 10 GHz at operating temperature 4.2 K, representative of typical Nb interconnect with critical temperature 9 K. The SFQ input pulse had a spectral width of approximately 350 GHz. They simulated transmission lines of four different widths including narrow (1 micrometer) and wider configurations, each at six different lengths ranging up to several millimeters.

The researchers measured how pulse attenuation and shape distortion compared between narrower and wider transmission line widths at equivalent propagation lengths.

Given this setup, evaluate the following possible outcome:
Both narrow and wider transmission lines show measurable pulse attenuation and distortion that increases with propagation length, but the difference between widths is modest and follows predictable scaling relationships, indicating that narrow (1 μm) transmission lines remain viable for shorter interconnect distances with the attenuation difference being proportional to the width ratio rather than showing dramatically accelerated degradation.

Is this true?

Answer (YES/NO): NO